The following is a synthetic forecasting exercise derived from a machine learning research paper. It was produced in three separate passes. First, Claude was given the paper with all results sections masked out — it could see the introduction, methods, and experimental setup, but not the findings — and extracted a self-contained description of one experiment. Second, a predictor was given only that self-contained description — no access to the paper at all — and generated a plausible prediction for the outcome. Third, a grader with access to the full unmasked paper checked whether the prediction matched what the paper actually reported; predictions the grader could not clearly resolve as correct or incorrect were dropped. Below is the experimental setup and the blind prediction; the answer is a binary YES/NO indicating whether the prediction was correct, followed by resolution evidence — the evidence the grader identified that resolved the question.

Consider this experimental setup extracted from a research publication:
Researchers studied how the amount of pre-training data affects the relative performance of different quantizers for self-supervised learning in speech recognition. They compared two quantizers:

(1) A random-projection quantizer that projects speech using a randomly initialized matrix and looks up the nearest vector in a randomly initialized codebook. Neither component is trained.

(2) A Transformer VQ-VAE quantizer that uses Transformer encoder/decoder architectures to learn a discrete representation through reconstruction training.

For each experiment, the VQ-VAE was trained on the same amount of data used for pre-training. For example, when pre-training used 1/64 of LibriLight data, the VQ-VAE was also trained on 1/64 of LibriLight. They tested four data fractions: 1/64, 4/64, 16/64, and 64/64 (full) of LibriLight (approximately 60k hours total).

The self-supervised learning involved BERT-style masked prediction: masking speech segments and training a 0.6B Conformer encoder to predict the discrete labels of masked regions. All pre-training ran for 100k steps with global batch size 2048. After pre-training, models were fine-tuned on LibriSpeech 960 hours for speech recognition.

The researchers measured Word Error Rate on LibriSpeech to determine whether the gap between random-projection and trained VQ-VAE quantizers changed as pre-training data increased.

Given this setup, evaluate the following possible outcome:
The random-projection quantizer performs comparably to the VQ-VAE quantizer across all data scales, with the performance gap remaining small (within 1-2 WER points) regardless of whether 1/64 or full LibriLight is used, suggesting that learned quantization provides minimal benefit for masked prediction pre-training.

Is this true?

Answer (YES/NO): NO